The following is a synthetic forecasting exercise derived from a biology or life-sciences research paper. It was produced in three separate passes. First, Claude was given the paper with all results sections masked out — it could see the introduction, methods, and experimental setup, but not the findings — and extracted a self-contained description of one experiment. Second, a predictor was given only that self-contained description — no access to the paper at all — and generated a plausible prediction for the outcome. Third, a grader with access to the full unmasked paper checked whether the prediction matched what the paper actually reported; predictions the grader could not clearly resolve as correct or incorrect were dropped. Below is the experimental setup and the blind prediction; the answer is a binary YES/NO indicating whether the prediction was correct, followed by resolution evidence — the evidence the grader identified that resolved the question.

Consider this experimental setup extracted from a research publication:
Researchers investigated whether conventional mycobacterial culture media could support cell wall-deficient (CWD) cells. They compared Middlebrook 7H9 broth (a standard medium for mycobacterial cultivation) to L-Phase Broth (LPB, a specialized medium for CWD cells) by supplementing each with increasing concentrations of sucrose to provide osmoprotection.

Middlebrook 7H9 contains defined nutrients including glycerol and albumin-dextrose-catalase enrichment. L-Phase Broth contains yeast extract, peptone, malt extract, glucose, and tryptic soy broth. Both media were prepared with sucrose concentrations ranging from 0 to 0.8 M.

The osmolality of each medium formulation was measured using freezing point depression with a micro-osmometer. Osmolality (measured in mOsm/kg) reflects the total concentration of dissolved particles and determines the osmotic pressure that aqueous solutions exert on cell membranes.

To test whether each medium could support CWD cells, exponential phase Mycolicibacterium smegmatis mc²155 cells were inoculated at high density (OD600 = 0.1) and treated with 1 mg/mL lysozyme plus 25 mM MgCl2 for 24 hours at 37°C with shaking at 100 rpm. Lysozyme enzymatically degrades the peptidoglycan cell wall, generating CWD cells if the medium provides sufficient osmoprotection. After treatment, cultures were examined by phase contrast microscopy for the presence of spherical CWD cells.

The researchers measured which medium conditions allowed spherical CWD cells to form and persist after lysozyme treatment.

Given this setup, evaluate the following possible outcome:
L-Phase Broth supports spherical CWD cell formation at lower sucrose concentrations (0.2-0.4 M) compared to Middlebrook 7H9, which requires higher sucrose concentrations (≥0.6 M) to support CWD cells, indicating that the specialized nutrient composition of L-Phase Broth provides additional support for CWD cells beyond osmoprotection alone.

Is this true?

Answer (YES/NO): NO